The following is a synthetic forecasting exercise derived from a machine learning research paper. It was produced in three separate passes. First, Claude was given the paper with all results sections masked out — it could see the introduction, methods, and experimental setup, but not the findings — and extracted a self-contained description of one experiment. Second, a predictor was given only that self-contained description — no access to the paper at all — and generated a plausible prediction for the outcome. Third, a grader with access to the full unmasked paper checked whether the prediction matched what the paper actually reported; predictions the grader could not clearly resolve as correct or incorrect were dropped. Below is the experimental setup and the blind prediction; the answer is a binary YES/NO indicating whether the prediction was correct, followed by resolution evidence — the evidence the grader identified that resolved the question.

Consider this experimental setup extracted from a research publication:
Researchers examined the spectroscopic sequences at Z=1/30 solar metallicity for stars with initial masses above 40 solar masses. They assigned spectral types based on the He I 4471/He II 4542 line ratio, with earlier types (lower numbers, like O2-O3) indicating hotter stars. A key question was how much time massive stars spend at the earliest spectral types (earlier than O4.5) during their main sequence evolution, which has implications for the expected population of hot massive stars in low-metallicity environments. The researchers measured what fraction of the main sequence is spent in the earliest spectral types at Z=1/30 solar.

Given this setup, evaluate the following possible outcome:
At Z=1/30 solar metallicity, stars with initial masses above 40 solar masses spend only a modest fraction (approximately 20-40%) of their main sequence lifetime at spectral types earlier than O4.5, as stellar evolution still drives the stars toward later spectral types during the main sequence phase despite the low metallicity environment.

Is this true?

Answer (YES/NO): NO